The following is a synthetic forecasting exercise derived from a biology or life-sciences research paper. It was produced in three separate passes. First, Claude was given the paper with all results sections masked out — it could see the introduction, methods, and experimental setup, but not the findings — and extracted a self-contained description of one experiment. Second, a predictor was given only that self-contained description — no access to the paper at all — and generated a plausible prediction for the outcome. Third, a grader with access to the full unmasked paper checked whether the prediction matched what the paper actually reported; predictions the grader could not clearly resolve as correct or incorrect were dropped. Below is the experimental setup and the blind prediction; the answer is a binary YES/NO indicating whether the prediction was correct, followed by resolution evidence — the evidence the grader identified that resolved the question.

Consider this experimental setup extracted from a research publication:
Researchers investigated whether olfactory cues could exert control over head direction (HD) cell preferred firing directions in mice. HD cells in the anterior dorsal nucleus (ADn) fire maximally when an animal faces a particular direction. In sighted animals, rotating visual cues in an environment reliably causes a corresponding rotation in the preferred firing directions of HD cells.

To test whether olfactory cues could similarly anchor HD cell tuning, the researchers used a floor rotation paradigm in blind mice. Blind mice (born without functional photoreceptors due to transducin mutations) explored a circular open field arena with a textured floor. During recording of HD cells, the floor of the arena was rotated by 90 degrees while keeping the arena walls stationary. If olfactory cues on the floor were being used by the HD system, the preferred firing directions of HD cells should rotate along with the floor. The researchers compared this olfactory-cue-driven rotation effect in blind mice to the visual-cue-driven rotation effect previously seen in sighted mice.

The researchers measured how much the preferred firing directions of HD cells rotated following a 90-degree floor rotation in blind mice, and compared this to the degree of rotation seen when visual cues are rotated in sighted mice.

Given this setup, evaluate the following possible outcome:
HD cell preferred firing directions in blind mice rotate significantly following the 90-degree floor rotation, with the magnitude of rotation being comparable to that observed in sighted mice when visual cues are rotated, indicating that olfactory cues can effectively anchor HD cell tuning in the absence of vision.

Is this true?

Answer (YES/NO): YES